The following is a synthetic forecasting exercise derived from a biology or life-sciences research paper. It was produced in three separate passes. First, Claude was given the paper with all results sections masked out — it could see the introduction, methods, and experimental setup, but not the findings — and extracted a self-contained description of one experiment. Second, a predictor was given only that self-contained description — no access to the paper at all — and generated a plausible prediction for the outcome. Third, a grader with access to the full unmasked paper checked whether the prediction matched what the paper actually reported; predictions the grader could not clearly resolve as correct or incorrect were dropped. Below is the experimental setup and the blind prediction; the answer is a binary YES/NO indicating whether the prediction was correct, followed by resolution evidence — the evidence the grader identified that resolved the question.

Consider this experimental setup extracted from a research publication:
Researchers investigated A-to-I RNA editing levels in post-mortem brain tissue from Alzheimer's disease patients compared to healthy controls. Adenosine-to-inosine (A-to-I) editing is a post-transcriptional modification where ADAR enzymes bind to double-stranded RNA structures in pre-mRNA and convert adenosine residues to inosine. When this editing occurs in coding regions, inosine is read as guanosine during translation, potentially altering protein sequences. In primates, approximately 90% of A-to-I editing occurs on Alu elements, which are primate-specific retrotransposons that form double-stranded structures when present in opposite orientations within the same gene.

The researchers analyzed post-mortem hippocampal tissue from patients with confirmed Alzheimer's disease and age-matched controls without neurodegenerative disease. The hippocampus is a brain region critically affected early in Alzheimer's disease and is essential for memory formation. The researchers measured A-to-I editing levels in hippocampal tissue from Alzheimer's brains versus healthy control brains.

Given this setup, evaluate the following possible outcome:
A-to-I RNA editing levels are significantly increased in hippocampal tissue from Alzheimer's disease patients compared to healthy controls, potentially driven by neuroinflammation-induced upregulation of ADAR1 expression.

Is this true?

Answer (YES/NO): NO